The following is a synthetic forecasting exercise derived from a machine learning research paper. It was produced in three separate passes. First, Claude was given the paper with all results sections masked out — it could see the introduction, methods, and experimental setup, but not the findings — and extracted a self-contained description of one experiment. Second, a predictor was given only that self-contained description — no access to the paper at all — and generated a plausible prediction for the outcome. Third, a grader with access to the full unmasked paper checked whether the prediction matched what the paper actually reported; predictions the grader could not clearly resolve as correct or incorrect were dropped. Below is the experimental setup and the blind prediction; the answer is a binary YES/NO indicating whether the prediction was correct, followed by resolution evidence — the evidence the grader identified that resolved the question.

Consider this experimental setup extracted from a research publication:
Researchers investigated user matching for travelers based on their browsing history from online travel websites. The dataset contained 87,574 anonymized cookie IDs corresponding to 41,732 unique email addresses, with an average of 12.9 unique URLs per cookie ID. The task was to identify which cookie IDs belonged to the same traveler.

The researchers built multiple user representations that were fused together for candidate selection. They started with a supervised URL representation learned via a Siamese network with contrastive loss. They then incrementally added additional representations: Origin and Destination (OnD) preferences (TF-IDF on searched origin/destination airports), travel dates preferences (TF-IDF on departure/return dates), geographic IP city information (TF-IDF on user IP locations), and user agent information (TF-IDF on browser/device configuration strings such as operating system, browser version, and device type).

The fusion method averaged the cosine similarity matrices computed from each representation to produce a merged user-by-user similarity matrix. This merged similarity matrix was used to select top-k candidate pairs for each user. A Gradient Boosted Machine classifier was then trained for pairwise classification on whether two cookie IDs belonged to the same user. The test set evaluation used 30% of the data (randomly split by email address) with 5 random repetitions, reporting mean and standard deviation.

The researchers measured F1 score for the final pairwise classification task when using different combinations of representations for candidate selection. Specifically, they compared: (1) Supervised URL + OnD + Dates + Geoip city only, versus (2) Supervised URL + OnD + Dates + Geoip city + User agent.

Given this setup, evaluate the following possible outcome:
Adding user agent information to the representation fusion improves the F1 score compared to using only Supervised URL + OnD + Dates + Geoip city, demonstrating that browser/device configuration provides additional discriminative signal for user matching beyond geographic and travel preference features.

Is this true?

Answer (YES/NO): NO